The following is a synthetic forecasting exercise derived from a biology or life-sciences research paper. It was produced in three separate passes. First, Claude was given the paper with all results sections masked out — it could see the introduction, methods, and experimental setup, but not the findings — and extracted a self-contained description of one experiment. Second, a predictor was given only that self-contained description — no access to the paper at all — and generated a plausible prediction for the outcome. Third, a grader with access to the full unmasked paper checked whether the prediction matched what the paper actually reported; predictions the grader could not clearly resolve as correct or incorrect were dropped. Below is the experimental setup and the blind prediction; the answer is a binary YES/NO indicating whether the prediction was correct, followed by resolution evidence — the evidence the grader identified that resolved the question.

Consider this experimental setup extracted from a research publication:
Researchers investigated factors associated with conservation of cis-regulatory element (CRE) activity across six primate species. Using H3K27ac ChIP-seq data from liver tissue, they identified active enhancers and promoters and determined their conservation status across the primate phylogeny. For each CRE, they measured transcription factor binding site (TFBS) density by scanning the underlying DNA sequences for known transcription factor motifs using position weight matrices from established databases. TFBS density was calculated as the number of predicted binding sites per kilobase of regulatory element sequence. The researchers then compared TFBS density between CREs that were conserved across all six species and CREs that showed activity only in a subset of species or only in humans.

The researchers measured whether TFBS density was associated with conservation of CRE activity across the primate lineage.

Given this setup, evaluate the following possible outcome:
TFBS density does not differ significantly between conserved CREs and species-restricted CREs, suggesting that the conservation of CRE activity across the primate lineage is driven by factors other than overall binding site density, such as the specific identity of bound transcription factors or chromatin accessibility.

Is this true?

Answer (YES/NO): NO